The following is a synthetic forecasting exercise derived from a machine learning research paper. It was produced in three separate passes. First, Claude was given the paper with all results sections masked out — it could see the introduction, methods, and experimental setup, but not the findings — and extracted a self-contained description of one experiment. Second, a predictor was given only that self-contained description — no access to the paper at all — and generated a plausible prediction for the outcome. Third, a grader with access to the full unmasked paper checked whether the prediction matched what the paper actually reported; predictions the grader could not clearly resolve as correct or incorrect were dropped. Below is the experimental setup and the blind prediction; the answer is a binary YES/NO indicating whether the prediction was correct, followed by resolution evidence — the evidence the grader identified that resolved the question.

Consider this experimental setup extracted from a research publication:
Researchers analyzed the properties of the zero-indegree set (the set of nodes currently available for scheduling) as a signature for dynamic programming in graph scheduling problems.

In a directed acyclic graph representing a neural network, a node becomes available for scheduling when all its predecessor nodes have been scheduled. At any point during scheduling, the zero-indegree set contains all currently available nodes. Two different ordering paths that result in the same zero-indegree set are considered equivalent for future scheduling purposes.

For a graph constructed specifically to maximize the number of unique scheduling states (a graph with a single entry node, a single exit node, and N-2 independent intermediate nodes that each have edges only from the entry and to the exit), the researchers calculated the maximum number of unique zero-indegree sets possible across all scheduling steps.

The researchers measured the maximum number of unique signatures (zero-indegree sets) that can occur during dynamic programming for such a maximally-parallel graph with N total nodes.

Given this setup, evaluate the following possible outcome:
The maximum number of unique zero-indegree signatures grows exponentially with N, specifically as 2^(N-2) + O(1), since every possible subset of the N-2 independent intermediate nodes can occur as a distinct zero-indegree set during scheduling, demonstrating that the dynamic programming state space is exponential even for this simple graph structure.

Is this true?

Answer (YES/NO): YES